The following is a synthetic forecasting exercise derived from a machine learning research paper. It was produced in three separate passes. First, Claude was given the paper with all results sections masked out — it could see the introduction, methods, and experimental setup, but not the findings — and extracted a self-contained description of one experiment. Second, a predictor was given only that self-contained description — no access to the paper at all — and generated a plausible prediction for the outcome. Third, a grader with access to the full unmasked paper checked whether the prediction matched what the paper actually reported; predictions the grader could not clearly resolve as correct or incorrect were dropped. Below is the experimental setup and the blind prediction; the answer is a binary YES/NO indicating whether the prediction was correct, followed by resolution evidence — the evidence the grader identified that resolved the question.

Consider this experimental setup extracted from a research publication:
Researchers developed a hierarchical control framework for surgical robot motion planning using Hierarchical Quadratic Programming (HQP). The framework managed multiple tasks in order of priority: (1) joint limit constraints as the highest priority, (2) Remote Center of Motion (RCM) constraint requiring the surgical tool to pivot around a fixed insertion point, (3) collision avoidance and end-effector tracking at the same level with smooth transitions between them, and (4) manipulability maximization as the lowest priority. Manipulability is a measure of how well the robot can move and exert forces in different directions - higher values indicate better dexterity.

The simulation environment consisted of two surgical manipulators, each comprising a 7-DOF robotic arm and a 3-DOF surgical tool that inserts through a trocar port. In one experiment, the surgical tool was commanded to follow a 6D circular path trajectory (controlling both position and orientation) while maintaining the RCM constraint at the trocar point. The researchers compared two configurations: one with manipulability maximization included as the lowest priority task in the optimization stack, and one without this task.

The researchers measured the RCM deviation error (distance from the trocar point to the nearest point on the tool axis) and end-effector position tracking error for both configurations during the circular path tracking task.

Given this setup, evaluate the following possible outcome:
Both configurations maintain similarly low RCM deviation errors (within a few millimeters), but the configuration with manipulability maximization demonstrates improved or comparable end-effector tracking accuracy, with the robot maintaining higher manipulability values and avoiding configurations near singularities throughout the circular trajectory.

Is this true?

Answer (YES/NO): YES